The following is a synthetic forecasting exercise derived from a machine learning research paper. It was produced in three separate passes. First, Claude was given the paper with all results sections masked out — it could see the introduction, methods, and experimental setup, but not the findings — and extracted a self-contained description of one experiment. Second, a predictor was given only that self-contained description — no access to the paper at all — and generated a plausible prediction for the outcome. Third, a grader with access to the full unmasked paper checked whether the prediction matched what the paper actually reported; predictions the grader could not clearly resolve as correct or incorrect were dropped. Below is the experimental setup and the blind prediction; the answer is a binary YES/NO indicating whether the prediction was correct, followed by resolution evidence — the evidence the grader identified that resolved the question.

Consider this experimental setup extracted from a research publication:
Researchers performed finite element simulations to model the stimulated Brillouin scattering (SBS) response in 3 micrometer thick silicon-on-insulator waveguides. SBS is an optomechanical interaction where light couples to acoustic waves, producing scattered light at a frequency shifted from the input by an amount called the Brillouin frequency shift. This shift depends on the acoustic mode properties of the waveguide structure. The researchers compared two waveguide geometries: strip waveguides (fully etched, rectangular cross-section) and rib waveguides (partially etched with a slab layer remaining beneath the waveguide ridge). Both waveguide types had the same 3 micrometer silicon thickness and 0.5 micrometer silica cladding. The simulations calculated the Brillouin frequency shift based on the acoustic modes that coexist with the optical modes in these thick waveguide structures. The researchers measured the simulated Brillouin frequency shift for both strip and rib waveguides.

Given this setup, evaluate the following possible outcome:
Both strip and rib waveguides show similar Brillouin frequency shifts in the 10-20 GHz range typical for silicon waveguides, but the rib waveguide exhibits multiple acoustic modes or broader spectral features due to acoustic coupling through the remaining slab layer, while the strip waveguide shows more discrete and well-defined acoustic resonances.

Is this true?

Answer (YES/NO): NO